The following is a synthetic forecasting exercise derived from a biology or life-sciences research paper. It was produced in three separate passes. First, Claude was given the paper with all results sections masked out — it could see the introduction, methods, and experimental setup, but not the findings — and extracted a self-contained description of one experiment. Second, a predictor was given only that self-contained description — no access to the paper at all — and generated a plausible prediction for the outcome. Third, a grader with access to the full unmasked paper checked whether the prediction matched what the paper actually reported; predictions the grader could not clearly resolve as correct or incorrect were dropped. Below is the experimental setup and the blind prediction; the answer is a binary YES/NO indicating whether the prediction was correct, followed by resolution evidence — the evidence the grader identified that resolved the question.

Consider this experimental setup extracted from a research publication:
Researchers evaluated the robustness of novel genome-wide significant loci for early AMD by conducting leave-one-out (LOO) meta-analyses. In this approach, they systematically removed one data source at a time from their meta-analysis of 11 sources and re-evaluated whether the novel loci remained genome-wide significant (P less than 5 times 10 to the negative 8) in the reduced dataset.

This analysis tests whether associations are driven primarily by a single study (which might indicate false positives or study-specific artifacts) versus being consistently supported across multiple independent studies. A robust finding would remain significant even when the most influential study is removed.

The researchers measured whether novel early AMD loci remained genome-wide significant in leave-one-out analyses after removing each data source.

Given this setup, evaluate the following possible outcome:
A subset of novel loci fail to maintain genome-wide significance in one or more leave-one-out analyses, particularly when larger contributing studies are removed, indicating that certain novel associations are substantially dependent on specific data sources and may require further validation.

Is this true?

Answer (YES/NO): NO